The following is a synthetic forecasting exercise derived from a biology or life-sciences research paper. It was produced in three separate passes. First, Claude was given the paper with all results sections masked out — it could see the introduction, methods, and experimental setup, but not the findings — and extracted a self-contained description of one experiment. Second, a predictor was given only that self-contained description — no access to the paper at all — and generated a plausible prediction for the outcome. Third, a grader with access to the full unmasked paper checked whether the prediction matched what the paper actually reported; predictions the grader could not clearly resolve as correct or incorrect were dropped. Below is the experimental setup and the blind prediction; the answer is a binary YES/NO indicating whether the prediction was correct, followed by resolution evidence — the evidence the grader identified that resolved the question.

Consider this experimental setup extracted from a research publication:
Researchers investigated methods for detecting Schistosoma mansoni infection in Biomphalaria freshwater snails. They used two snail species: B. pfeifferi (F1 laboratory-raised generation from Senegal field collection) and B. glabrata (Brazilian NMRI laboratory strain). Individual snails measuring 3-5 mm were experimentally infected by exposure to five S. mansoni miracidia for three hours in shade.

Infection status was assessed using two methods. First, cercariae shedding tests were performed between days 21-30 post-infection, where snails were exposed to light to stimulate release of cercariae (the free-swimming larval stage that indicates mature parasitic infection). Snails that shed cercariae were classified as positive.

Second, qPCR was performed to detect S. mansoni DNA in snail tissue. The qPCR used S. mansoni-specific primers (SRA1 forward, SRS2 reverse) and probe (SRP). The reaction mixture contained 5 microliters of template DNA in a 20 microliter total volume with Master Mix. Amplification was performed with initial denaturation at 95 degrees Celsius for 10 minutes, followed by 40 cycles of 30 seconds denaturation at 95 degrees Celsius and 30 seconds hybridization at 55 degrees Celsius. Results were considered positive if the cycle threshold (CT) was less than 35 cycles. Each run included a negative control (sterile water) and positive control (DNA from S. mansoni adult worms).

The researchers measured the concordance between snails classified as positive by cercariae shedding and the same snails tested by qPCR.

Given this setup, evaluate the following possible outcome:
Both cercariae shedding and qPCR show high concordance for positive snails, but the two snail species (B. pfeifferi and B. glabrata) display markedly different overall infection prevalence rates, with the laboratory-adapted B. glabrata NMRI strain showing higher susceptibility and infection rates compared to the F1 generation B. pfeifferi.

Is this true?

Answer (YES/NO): NO